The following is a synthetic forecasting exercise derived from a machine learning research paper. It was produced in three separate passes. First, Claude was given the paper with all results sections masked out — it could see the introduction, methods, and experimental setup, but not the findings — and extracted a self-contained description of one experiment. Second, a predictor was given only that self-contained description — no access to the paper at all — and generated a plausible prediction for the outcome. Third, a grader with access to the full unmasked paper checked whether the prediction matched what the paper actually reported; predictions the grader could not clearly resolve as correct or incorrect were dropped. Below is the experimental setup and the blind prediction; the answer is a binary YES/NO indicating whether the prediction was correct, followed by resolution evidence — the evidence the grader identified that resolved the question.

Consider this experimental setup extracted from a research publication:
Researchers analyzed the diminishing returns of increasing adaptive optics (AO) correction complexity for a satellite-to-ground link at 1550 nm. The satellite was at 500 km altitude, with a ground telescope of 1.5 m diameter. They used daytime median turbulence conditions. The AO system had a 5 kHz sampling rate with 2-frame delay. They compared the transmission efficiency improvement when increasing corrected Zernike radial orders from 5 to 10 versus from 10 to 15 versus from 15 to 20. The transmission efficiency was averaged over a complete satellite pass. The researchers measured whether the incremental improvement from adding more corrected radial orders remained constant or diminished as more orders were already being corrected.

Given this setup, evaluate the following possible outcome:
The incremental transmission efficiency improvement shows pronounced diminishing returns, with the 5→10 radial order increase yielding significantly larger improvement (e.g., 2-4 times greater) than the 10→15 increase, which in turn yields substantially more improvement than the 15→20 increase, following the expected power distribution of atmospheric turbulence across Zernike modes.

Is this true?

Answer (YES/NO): YES